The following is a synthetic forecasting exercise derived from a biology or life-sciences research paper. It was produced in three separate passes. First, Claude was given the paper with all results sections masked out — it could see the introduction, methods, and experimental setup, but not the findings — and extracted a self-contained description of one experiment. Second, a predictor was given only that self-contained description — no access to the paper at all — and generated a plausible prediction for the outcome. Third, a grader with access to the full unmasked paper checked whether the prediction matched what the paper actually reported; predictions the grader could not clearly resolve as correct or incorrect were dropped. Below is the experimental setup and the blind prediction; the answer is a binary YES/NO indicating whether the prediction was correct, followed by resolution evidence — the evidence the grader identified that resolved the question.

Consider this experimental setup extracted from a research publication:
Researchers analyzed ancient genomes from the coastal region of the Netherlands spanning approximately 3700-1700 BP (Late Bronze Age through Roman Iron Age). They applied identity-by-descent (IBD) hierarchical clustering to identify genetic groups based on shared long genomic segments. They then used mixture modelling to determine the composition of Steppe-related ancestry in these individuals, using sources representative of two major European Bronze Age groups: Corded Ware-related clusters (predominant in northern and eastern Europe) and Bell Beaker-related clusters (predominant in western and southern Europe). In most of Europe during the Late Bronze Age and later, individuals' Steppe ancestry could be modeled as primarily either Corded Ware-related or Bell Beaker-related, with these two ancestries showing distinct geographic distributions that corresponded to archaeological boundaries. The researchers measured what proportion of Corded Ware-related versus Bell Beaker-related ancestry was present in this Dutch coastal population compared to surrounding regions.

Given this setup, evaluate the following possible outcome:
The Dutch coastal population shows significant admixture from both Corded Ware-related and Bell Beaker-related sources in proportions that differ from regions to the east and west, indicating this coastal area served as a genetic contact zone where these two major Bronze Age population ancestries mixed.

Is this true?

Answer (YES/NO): YES